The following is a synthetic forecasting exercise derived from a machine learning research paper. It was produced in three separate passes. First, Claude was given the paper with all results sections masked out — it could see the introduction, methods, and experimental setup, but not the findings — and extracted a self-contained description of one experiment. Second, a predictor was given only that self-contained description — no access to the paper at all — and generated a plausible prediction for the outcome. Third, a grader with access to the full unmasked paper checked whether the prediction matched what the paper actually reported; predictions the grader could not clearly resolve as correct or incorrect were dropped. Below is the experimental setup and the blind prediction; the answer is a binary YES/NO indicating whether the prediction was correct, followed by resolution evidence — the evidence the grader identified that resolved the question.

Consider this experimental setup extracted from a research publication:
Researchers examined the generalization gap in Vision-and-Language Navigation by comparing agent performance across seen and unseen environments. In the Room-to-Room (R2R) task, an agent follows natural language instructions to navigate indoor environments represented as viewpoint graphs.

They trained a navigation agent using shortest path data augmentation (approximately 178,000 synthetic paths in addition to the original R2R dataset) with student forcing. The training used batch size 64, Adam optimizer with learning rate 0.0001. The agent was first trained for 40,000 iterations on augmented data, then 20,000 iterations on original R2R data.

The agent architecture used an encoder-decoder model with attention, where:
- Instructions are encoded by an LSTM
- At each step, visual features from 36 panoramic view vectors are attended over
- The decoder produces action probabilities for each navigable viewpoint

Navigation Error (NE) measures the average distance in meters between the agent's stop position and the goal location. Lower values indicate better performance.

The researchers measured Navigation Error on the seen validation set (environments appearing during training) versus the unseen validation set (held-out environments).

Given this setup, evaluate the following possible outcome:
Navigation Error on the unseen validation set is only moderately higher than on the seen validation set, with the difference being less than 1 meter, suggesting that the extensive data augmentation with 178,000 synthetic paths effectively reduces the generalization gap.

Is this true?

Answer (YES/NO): NO